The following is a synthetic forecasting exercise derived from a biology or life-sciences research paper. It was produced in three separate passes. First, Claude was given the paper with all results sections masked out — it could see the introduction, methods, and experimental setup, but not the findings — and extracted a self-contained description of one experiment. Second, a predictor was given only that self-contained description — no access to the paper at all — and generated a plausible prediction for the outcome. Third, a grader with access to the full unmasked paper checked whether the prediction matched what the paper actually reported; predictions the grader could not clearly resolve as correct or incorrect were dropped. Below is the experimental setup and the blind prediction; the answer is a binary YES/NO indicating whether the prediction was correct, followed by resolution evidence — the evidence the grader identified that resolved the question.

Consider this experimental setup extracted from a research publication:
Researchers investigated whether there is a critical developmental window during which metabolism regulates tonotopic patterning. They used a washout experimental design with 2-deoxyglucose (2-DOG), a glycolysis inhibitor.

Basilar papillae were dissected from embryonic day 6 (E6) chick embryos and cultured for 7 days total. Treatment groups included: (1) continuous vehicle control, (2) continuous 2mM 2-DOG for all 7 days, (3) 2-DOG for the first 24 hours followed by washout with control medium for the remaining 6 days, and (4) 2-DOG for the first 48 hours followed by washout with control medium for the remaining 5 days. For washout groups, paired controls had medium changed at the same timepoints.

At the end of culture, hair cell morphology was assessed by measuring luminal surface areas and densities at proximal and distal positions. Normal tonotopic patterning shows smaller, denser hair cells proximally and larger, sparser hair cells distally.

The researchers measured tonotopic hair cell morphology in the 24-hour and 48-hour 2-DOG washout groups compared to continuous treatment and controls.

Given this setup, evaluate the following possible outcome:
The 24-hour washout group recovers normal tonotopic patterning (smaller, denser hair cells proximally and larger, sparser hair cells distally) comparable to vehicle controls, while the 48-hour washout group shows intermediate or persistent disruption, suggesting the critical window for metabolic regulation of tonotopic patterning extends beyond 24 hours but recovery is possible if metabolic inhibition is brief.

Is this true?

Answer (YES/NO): YES